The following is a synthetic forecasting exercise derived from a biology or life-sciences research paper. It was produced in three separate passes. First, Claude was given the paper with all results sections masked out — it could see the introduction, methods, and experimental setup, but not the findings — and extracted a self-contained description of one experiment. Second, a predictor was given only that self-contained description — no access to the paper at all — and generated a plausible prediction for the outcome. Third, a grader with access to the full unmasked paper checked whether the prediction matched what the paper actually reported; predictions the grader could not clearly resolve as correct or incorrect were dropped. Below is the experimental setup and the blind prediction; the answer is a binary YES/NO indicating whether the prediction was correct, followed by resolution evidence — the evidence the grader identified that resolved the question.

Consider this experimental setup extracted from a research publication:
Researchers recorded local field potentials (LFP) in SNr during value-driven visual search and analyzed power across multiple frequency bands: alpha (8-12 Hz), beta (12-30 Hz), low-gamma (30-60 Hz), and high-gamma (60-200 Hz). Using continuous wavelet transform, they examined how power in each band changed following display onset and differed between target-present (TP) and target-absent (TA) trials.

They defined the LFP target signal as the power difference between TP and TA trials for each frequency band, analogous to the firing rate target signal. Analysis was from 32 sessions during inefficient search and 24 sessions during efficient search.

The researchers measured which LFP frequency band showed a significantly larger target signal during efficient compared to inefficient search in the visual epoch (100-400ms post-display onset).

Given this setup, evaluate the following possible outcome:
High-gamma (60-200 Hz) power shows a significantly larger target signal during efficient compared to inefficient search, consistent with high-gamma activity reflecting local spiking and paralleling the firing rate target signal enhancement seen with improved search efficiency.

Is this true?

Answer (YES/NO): YES